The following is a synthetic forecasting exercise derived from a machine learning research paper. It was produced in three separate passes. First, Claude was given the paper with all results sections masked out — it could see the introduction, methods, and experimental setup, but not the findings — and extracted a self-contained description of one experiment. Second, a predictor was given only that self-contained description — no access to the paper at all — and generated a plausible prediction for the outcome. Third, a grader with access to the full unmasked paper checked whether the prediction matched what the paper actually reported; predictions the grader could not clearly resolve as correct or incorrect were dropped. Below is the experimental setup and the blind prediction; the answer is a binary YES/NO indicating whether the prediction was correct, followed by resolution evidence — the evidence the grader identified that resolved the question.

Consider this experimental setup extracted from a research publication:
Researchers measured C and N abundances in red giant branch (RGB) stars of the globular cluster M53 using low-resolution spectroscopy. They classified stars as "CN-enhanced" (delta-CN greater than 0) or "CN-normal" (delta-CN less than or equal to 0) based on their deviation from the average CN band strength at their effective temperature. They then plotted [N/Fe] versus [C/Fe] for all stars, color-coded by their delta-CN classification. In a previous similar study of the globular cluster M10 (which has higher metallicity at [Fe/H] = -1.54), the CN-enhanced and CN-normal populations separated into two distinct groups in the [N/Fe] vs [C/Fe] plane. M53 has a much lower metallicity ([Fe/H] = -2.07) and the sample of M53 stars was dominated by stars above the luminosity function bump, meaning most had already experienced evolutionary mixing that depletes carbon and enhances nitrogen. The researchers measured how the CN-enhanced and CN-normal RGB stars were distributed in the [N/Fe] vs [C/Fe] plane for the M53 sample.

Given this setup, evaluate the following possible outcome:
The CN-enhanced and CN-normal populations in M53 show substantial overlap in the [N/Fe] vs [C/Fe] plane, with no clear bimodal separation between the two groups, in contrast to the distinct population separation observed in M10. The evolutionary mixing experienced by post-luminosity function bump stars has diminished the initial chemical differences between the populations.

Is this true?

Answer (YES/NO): YES